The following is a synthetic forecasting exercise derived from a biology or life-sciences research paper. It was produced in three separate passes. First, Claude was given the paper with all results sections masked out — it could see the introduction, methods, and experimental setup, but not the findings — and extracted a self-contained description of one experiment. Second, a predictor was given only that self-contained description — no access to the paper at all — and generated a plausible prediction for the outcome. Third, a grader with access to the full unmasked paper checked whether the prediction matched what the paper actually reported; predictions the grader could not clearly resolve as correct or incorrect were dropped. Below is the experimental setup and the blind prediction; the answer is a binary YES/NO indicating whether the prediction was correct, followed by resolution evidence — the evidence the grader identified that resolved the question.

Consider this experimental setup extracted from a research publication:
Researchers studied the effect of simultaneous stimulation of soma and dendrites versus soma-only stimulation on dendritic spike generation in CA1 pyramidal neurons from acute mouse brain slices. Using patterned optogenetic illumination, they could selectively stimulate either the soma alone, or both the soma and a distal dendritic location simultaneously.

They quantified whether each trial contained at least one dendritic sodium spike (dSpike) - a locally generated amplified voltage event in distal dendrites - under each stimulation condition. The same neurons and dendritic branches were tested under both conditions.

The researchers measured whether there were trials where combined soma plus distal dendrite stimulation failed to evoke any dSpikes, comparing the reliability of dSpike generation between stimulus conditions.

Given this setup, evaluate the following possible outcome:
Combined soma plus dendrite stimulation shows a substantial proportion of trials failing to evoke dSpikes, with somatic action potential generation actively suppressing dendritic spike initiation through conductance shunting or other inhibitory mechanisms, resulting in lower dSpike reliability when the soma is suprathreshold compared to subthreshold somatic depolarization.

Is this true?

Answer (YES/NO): NO